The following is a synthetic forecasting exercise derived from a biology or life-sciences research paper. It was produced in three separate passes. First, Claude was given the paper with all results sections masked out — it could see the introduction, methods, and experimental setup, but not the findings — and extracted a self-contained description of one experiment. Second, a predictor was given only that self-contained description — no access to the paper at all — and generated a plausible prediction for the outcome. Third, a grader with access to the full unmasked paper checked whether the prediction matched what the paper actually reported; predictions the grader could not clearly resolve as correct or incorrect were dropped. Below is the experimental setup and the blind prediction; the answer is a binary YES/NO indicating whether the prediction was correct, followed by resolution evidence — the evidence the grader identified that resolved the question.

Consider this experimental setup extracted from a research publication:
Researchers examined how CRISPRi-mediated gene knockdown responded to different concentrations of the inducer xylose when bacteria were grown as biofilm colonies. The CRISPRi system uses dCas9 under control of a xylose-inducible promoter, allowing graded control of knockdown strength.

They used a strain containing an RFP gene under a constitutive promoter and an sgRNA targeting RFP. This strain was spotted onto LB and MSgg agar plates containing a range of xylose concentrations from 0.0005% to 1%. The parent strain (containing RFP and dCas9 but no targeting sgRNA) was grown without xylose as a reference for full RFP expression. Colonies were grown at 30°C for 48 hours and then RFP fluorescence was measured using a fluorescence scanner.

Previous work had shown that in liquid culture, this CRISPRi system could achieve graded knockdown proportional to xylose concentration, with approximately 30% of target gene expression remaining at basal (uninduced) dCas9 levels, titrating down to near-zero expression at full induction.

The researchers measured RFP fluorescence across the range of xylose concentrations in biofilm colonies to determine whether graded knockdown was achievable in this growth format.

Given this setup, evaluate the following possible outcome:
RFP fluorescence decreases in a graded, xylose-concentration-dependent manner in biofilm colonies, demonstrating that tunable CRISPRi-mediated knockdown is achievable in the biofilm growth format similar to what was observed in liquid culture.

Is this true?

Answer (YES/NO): YES